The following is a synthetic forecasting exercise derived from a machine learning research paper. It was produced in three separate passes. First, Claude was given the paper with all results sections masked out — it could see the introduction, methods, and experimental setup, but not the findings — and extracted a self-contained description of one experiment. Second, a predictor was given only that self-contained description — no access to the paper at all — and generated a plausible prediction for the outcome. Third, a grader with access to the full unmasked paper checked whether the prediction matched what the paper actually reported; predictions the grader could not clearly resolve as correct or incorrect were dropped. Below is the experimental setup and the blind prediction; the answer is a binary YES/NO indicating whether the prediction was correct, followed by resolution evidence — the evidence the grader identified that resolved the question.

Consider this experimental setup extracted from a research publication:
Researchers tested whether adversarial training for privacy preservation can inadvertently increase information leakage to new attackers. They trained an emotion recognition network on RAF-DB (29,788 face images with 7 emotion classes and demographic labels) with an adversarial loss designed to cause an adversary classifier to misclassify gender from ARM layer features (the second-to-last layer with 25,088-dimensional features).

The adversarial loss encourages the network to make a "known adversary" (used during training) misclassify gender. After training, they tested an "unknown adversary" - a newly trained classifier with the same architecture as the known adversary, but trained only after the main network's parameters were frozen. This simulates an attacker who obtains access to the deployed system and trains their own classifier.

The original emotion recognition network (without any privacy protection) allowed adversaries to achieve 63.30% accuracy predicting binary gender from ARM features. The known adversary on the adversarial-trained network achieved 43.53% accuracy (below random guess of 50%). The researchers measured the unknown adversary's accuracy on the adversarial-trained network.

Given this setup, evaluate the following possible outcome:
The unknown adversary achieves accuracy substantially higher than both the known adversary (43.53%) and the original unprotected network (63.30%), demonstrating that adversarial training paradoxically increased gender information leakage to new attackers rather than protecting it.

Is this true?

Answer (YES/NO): YES